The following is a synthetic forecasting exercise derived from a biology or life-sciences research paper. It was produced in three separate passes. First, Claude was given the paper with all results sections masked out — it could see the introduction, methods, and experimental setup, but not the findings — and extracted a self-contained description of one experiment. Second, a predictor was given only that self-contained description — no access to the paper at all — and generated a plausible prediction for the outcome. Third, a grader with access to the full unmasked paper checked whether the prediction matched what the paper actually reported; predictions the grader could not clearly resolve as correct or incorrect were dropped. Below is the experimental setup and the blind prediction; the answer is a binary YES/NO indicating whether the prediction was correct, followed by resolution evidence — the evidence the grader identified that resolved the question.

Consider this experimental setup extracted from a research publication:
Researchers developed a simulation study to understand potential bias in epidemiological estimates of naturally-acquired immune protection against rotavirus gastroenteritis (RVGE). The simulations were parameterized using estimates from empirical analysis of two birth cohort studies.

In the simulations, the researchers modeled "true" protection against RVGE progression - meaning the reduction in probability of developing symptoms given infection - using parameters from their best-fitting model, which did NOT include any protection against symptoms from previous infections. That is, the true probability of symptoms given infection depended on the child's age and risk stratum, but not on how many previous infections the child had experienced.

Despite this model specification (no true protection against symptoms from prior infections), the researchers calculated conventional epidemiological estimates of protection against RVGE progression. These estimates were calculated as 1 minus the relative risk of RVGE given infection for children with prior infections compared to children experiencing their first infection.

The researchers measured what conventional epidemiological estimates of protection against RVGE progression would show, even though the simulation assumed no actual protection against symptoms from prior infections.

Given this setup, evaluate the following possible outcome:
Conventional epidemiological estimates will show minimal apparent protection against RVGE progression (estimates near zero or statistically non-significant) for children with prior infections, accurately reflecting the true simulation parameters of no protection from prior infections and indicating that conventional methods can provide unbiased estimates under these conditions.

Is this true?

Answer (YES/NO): NO